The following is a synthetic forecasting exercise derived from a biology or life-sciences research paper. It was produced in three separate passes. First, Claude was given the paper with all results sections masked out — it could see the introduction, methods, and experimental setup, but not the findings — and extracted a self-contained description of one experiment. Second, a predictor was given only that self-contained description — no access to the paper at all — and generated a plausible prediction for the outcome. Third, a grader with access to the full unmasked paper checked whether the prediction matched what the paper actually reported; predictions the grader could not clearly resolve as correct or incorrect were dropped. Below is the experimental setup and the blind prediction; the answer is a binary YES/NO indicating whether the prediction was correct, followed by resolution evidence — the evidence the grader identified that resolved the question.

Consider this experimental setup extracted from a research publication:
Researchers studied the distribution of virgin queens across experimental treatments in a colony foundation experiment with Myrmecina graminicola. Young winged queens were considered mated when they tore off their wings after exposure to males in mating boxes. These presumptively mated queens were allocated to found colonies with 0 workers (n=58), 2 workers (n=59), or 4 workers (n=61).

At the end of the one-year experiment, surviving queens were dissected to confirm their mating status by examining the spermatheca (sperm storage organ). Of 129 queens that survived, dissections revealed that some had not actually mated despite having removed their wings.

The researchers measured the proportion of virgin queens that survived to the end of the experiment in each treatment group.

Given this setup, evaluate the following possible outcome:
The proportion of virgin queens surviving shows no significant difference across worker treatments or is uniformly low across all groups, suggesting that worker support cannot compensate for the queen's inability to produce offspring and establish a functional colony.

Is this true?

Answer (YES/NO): YES